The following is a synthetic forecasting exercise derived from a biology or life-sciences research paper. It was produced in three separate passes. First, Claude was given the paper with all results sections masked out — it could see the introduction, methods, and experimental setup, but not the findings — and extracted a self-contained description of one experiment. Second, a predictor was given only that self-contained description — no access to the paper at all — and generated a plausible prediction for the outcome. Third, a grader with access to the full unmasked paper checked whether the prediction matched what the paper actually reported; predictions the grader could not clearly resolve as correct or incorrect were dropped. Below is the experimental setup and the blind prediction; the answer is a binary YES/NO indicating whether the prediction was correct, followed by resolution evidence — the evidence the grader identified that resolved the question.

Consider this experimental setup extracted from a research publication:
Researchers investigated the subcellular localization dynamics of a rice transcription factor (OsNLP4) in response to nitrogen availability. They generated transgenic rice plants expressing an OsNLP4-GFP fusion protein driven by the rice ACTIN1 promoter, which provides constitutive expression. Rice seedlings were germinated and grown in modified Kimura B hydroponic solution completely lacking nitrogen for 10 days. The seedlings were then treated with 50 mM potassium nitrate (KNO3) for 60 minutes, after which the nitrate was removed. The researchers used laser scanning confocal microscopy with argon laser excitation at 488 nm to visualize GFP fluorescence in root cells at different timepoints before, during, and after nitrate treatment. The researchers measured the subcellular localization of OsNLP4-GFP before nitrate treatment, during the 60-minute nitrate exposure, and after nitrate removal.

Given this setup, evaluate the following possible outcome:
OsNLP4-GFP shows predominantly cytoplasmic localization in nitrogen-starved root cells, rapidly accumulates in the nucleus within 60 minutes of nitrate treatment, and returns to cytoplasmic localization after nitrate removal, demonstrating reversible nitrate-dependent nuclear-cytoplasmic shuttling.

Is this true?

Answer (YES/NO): YES